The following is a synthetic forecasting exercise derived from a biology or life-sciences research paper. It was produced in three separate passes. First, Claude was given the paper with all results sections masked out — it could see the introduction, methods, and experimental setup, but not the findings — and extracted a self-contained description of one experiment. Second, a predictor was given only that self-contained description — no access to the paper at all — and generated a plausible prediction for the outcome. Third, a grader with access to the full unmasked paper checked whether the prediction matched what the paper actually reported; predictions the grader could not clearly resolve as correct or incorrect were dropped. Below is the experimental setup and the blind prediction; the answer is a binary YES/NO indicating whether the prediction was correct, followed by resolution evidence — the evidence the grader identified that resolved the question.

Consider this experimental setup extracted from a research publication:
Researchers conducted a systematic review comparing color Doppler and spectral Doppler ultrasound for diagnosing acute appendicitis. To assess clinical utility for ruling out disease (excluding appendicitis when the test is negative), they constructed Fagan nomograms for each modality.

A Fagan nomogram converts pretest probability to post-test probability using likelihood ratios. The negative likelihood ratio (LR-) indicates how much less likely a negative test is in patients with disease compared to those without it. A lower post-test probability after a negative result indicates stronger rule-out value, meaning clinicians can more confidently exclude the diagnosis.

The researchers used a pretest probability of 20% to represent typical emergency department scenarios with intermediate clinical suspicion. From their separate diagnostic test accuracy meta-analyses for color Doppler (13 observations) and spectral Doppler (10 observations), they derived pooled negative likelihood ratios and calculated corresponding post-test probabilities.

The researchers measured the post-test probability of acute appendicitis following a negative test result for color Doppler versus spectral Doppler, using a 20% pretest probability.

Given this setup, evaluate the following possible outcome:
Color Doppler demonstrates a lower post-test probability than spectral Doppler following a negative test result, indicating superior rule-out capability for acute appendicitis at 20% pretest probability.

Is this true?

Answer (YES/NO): NO